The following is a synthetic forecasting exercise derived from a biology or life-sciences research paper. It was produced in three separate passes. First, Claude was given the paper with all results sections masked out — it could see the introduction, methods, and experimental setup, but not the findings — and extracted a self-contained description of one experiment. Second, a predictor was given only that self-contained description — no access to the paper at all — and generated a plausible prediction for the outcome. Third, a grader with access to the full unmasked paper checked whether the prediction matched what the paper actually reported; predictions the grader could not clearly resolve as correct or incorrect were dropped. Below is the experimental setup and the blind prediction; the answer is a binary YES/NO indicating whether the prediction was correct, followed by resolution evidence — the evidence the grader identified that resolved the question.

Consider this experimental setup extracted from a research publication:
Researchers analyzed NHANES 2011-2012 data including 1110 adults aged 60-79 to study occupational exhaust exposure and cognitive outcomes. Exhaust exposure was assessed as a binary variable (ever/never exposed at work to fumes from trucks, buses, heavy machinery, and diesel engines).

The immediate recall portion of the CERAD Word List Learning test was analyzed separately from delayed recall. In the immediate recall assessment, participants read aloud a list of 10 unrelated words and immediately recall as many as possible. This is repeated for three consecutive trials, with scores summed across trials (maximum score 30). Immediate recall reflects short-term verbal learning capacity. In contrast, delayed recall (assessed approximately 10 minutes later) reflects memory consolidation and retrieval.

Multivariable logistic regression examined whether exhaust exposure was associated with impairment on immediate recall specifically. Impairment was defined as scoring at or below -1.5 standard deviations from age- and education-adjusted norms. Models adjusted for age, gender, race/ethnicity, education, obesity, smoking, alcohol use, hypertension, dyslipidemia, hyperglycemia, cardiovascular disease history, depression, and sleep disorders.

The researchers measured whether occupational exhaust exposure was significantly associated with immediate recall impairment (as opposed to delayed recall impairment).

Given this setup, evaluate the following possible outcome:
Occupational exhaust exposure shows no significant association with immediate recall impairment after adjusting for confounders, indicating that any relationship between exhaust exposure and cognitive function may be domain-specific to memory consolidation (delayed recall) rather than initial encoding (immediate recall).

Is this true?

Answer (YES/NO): YES